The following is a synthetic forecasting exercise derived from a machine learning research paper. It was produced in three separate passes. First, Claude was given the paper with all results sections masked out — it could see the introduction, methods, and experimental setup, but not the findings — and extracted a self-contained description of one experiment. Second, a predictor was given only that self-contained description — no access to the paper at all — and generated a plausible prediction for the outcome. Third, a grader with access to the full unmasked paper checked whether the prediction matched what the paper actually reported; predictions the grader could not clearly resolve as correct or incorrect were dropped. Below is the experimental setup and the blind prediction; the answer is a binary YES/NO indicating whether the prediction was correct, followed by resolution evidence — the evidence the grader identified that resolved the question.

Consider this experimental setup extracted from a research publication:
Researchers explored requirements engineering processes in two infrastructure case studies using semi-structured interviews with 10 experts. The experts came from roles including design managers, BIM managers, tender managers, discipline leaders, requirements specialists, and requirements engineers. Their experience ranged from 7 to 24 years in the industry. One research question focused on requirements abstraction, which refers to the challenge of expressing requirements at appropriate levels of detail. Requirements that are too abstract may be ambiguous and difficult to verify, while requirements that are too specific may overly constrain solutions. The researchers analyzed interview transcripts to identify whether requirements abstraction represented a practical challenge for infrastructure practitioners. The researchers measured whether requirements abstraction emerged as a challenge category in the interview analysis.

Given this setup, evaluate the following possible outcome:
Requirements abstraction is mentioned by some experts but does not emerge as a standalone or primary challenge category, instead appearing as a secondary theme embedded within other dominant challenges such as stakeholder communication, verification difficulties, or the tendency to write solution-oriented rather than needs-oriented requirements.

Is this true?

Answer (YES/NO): NO